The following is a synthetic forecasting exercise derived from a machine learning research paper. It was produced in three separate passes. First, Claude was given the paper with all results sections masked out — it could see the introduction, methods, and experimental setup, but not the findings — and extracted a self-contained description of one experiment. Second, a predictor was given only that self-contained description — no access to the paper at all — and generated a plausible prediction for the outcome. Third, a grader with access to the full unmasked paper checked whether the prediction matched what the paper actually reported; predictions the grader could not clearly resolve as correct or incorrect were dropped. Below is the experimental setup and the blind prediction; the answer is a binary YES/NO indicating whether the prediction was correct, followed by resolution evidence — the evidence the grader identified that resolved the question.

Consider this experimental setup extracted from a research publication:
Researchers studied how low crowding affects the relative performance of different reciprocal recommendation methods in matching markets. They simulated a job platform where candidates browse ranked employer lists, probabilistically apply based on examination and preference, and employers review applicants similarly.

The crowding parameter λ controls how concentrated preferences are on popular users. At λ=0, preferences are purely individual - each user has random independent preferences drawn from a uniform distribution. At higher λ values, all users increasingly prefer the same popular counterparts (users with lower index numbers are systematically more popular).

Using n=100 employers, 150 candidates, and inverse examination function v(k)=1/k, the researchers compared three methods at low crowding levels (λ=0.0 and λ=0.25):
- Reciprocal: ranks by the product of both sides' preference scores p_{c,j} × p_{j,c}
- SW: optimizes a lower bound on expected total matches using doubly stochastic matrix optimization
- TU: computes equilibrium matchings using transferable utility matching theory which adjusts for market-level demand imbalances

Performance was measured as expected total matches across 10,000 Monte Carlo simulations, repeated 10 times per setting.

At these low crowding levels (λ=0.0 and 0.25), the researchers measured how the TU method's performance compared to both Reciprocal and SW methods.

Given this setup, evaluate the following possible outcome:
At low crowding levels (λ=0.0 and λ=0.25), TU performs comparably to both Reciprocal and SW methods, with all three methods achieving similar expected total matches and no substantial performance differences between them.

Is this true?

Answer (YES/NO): YES